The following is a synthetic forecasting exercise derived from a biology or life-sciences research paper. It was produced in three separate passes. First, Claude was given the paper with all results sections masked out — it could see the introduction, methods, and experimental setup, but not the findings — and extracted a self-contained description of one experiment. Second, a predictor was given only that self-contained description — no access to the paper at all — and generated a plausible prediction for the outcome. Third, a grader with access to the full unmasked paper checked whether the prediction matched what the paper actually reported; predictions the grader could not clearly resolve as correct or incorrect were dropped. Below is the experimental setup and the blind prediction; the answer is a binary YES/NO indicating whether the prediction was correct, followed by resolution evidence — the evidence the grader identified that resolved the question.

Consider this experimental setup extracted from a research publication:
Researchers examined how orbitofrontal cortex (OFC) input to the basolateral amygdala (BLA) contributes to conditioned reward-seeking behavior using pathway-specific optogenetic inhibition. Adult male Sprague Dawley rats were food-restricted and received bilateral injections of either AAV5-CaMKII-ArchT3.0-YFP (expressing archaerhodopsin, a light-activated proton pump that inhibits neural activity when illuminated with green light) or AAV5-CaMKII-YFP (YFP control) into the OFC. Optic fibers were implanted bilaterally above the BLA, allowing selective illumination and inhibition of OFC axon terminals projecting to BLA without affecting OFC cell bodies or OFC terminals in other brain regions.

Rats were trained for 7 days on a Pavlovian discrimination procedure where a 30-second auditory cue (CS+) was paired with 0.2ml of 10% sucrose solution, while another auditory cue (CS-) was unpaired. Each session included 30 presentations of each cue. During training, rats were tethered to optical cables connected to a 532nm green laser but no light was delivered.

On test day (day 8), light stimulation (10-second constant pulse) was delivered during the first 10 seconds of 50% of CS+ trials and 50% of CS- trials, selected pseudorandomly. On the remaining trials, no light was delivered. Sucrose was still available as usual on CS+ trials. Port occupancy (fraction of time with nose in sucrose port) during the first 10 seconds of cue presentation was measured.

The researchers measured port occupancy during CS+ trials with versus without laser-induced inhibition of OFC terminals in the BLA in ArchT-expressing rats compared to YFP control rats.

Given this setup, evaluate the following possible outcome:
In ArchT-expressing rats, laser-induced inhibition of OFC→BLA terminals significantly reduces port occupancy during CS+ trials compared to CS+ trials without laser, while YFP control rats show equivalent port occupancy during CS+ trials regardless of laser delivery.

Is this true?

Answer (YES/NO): YES